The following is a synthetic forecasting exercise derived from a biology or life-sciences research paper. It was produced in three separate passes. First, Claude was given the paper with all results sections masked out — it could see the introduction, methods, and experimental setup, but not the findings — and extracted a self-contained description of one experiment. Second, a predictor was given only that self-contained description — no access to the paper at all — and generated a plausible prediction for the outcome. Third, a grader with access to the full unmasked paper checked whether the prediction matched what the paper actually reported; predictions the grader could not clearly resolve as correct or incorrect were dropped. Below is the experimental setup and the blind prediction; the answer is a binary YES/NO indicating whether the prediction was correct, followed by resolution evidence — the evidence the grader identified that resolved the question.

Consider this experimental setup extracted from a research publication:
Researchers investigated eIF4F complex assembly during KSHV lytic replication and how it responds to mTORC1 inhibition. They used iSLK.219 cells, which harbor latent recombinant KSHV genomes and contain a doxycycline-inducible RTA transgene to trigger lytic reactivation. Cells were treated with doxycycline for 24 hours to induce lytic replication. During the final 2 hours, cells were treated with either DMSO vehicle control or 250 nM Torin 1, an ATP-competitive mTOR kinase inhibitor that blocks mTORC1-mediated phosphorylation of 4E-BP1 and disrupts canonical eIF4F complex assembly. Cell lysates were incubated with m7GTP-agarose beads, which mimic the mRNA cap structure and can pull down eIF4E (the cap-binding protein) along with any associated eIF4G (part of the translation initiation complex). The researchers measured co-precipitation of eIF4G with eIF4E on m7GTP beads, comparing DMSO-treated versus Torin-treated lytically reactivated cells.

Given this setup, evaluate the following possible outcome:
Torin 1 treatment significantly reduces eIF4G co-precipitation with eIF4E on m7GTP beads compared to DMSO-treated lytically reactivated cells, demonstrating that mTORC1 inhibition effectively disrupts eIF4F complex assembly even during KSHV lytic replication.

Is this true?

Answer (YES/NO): YES